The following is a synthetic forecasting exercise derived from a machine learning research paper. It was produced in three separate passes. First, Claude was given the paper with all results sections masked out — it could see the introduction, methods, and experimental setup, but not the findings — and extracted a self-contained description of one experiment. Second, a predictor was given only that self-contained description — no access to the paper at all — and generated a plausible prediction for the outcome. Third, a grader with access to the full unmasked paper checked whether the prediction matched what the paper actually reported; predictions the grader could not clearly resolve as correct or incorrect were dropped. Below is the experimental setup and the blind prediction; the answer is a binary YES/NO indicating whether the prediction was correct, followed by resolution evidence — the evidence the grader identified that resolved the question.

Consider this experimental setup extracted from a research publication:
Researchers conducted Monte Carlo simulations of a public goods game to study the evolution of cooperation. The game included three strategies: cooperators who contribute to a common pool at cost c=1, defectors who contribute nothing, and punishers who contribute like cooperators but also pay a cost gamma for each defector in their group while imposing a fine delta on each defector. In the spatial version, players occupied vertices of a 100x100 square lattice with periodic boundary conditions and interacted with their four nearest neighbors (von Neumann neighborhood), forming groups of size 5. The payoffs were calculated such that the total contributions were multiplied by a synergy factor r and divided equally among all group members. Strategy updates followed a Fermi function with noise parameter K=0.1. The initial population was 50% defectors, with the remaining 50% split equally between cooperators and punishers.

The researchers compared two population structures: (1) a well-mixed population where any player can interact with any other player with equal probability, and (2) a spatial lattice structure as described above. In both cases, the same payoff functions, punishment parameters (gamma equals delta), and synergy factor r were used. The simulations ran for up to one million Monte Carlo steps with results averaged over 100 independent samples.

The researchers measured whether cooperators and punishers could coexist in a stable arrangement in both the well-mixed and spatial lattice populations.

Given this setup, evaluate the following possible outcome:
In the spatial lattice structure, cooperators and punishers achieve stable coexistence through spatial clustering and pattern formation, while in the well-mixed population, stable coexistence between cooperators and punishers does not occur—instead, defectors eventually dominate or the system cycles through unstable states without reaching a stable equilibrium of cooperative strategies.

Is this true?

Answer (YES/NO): YES